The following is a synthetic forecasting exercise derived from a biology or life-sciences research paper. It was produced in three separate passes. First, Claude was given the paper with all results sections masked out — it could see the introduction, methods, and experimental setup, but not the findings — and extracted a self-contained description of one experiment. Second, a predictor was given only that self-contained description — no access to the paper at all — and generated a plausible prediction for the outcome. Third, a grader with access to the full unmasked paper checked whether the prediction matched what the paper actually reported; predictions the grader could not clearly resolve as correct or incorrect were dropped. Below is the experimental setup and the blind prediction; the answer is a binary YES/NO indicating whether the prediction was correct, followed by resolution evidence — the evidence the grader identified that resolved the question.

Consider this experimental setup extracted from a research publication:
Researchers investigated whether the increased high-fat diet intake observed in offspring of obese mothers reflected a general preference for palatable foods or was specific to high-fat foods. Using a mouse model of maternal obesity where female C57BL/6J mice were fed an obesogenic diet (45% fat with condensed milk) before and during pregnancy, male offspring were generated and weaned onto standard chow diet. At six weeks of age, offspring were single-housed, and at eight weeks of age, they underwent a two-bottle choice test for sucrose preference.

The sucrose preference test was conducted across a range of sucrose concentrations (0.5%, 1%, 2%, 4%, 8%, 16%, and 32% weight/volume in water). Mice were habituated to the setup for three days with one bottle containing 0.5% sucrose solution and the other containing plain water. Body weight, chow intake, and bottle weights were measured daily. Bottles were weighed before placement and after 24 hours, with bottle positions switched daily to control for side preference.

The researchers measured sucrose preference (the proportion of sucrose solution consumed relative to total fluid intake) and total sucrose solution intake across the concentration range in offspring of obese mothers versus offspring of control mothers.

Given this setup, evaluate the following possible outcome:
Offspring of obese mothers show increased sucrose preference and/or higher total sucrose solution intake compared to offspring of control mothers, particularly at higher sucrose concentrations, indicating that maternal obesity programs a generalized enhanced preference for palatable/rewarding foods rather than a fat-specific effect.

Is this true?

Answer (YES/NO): NO